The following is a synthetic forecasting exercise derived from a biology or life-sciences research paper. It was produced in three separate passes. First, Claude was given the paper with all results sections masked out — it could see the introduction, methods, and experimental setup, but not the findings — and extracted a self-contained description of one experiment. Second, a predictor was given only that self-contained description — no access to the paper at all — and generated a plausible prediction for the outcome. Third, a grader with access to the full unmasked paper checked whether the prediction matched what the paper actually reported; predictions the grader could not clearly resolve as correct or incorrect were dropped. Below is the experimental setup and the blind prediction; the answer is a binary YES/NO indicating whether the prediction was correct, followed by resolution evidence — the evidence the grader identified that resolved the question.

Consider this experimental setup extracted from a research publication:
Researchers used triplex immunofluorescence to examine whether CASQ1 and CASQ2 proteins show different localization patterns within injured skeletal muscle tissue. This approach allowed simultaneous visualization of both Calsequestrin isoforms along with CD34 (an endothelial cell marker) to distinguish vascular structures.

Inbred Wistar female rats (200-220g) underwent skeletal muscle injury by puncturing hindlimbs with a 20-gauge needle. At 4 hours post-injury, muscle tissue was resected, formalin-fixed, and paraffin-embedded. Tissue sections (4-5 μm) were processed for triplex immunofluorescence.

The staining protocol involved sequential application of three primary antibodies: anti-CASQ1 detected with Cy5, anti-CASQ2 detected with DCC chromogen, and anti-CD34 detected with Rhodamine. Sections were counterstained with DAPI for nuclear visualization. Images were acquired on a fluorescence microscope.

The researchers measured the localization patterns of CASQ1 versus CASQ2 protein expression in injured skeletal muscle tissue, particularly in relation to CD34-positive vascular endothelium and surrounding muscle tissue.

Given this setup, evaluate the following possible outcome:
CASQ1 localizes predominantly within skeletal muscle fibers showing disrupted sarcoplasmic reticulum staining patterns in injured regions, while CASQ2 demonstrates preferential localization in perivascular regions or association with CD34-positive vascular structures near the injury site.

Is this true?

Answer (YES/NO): YES